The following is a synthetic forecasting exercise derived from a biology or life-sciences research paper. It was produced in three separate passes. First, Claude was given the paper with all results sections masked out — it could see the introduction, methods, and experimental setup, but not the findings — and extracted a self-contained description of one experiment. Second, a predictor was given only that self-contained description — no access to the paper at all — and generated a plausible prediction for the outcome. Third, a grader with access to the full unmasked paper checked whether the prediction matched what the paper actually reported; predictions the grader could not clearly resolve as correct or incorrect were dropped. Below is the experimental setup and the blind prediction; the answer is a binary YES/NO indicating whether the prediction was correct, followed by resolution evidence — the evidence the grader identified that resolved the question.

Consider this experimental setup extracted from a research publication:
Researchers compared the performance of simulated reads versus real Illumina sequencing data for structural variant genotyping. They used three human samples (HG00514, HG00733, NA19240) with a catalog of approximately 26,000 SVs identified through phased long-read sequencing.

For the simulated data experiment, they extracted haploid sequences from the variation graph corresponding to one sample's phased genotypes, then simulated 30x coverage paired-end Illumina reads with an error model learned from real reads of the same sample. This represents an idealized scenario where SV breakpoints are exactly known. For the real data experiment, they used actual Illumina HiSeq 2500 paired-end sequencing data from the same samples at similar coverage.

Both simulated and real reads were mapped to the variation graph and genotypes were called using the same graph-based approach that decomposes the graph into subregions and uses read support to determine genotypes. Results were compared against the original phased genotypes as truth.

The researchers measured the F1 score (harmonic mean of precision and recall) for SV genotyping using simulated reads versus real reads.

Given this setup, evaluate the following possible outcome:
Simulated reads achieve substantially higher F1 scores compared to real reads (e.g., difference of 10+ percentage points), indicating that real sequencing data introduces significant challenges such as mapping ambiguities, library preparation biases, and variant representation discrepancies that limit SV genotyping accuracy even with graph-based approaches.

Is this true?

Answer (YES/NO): YES